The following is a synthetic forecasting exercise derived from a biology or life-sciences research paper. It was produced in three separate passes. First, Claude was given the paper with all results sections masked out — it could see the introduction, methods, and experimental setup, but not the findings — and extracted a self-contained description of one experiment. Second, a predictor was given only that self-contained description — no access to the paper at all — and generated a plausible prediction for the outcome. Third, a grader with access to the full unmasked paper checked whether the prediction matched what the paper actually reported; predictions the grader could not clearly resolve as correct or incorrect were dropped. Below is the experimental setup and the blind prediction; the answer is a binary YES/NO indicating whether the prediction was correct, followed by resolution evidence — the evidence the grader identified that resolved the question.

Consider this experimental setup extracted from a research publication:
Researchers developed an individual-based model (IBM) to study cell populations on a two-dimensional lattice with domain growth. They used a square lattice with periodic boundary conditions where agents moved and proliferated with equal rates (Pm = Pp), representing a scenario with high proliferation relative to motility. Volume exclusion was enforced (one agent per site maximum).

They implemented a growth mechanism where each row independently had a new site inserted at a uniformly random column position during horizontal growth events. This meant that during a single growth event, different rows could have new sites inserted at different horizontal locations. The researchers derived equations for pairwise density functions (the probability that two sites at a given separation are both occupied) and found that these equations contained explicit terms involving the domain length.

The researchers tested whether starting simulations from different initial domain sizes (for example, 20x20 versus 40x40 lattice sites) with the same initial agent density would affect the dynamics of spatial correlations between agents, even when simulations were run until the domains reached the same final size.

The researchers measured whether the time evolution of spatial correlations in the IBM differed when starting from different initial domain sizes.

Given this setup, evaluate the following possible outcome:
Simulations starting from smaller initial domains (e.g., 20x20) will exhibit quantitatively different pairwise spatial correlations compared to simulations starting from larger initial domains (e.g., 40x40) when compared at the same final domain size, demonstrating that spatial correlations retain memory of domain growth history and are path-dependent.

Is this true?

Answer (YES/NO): YES